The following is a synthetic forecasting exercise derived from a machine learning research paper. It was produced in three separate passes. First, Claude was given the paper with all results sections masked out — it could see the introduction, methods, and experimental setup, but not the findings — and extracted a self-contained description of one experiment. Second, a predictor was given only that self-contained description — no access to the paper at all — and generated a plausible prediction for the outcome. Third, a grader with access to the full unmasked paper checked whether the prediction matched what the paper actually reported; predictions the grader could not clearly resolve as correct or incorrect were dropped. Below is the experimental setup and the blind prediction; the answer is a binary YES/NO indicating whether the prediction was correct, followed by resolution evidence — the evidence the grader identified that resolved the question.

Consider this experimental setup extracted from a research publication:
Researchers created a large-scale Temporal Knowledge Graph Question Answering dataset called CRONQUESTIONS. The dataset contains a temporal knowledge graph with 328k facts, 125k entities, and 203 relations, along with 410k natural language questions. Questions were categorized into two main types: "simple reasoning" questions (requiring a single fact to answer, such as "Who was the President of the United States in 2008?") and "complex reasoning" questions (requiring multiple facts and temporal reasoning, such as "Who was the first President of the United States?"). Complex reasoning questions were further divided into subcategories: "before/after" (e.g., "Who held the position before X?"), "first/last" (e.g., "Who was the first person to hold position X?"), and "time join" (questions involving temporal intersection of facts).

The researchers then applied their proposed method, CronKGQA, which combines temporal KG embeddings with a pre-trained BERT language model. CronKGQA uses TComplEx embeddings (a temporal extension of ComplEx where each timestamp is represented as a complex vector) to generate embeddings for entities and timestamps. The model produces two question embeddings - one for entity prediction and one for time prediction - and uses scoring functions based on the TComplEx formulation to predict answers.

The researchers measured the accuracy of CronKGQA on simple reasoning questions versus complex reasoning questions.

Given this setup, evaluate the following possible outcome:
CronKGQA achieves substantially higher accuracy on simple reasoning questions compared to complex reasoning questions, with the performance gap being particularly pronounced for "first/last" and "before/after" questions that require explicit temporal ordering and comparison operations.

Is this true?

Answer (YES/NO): YES